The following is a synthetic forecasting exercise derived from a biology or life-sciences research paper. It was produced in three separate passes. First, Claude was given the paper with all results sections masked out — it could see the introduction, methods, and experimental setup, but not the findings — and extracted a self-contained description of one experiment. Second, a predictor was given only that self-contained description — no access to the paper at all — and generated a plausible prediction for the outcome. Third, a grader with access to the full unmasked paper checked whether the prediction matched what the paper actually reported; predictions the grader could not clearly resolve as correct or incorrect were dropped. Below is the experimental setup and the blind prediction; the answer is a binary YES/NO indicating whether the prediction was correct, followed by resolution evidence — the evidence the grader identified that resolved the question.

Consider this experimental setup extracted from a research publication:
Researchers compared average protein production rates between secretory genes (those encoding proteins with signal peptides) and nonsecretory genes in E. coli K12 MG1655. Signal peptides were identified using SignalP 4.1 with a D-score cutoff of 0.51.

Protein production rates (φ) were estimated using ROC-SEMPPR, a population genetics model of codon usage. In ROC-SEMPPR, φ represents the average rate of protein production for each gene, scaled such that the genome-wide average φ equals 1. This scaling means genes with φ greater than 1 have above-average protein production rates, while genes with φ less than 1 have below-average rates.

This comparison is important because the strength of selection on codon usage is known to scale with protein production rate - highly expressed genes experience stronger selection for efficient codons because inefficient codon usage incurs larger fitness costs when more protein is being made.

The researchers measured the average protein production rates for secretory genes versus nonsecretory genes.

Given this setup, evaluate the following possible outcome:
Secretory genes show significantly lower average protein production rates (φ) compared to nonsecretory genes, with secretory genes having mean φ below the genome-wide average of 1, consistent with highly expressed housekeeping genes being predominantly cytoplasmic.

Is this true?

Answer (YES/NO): NO